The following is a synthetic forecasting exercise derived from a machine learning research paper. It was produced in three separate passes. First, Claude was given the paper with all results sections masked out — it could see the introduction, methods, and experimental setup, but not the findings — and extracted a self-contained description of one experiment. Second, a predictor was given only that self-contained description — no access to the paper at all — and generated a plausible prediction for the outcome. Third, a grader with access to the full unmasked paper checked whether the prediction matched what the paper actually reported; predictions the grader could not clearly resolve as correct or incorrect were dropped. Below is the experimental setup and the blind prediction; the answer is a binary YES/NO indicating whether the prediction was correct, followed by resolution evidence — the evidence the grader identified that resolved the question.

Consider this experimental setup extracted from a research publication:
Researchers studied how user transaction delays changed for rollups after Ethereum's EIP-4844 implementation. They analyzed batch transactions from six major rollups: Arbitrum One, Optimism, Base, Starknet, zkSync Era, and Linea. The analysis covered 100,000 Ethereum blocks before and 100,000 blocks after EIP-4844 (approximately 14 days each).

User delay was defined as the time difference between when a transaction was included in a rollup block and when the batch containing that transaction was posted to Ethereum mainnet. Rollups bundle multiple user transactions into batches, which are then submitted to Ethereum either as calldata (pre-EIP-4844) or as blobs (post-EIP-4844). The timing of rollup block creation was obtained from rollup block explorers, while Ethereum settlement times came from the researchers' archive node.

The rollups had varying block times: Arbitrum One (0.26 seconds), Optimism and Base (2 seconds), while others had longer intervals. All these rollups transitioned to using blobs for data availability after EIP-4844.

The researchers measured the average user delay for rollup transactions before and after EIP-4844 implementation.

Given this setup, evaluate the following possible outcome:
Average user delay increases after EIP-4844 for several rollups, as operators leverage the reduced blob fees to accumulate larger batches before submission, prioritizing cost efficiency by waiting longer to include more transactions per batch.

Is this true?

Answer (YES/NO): YES